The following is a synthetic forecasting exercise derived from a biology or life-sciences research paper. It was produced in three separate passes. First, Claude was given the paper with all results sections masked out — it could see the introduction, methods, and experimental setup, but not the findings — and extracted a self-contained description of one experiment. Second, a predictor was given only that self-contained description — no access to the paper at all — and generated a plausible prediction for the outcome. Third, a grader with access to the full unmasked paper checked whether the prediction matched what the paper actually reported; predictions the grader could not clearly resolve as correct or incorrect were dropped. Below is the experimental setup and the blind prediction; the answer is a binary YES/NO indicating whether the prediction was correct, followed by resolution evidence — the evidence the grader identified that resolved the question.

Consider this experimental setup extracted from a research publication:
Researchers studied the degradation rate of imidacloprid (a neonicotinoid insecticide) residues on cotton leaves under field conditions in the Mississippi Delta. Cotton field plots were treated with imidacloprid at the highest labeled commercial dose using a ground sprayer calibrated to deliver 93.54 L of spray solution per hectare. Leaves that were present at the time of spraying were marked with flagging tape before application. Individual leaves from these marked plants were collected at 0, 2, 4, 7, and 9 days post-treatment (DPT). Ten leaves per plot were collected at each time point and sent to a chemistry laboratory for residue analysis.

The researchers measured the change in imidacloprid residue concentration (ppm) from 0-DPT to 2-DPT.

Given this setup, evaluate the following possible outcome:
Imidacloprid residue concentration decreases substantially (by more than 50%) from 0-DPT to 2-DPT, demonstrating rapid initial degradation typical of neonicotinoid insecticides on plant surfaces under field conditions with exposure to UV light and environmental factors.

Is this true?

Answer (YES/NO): YES